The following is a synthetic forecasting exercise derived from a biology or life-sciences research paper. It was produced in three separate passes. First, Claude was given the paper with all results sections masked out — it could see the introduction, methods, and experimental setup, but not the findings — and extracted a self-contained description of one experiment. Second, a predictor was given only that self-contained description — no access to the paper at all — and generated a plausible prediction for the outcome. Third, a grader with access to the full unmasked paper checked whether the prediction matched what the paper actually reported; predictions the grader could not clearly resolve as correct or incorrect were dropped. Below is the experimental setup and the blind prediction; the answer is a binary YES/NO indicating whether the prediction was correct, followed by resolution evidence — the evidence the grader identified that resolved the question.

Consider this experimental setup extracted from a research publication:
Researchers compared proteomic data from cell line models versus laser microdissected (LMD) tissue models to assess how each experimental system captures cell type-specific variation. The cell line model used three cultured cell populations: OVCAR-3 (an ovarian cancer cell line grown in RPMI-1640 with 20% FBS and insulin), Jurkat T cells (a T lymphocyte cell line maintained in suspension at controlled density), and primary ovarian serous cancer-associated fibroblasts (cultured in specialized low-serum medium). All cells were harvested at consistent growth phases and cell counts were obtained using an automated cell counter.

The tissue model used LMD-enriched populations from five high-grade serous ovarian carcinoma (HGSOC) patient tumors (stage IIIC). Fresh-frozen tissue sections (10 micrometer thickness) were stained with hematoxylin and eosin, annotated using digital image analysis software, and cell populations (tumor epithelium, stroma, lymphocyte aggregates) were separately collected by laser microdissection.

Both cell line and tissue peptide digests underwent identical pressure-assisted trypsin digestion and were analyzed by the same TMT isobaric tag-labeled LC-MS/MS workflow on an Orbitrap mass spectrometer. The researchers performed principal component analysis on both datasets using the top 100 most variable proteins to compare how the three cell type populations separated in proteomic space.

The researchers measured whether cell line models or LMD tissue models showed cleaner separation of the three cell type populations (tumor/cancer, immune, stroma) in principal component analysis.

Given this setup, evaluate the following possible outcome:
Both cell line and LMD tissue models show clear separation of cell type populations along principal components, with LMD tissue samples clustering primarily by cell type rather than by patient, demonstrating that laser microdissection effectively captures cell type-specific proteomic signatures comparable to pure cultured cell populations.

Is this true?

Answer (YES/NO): NO